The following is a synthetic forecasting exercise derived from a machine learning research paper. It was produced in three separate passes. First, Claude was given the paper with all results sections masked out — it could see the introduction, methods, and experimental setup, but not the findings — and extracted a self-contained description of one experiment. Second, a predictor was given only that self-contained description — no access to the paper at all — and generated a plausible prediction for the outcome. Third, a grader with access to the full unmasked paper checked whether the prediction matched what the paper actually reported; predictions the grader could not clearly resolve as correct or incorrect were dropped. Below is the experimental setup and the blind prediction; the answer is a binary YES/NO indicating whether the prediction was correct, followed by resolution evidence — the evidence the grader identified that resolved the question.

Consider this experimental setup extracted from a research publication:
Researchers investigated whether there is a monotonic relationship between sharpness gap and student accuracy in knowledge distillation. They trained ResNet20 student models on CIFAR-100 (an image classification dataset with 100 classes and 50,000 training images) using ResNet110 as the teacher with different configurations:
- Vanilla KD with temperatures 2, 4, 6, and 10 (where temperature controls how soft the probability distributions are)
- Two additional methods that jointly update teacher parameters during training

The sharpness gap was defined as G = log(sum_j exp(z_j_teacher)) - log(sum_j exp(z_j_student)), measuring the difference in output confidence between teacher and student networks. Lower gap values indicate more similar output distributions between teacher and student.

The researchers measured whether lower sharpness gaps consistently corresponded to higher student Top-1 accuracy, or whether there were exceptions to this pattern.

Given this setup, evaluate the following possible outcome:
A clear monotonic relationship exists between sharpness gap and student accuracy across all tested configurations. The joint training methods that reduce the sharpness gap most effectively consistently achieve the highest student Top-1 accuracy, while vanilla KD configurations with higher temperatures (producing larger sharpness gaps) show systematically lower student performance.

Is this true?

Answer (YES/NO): NO